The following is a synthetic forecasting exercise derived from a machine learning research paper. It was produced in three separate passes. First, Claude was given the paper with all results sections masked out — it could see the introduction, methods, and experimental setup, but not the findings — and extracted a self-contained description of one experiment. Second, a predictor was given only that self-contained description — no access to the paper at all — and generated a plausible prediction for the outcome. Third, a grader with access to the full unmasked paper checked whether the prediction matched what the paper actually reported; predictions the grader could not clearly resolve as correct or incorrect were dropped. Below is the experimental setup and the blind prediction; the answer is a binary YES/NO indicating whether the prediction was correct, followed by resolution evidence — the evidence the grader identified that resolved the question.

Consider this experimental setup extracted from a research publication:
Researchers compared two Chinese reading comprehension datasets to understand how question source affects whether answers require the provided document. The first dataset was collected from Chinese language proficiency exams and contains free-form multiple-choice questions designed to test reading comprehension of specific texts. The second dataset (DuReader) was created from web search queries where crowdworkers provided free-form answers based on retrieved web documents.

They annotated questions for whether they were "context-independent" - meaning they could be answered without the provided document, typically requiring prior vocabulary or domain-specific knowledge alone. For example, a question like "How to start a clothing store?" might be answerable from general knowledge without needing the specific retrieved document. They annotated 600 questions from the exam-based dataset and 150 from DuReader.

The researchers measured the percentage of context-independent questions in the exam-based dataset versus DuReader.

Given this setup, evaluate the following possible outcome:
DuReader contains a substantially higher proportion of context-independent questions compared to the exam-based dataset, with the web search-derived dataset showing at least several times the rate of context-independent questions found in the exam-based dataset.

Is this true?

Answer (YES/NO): YES